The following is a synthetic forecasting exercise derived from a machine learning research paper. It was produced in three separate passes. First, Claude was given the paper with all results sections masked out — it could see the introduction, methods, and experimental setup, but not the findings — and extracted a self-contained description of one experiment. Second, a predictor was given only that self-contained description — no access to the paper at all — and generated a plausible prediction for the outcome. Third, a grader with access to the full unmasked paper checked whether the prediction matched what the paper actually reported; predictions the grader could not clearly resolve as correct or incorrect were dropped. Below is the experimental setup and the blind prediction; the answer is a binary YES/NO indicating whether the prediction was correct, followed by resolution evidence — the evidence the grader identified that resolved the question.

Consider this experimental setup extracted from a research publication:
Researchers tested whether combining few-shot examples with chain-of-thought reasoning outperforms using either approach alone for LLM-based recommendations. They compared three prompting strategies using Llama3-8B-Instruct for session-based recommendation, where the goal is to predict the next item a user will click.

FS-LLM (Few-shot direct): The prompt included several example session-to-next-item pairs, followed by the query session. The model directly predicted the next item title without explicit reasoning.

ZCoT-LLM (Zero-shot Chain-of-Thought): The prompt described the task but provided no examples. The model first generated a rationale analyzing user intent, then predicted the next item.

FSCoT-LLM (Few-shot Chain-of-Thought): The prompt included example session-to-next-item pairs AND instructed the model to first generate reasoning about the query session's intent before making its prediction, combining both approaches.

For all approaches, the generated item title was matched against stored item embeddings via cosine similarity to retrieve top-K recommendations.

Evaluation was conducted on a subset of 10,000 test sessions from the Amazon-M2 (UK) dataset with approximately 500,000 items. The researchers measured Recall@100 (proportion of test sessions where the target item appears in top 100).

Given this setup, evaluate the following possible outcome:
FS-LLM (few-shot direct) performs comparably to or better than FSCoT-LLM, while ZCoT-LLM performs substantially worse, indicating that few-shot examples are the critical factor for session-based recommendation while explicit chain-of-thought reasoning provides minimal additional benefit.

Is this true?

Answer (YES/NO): NO